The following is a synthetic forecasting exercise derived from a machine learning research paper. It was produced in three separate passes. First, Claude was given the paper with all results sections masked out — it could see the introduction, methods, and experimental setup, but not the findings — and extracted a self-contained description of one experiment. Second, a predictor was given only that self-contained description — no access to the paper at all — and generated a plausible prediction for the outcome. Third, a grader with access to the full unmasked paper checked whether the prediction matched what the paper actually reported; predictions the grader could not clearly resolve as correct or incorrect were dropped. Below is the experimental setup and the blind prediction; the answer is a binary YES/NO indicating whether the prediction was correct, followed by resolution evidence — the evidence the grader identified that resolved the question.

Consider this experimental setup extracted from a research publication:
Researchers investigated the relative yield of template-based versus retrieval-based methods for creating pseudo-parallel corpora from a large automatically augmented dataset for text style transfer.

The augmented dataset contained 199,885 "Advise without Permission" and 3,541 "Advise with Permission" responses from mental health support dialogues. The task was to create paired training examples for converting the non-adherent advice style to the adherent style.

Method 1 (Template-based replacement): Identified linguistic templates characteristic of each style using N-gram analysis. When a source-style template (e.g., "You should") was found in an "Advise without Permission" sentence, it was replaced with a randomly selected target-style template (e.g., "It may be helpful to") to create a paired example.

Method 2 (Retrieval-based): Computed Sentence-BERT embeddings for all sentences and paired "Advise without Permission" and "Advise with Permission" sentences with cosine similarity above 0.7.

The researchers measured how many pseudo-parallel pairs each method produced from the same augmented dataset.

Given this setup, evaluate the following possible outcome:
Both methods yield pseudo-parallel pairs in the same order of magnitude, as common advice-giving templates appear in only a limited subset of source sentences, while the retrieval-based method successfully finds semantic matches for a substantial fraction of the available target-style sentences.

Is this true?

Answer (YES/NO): YES